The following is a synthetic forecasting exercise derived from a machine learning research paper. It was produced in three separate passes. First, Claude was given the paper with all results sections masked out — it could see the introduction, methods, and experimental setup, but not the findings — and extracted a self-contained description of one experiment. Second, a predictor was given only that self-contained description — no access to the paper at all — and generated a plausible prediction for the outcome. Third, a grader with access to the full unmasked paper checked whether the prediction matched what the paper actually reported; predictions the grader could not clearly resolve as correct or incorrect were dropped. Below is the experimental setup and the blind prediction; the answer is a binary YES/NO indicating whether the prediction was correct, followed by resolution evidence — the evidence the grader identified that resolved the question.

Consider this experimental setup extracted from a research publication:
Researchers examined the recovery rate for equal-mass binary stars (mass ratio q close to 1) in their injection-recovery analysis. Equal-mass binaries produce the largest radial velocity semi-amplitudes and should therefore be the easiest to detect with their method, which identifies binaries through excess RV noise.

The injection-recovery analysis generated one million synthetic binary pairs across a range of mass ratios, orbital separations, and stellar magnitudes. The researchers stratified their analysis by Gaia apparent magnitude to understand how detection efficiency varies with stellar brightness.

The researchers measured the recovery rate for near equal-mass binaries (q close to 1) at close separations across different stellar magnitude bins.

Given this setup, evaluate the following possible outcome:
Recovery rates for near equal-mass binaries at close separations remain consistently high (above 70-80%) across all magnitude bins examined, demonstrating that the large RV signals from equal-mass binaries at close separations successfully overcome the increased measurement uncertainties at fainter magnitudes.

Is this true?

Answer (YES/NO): YES